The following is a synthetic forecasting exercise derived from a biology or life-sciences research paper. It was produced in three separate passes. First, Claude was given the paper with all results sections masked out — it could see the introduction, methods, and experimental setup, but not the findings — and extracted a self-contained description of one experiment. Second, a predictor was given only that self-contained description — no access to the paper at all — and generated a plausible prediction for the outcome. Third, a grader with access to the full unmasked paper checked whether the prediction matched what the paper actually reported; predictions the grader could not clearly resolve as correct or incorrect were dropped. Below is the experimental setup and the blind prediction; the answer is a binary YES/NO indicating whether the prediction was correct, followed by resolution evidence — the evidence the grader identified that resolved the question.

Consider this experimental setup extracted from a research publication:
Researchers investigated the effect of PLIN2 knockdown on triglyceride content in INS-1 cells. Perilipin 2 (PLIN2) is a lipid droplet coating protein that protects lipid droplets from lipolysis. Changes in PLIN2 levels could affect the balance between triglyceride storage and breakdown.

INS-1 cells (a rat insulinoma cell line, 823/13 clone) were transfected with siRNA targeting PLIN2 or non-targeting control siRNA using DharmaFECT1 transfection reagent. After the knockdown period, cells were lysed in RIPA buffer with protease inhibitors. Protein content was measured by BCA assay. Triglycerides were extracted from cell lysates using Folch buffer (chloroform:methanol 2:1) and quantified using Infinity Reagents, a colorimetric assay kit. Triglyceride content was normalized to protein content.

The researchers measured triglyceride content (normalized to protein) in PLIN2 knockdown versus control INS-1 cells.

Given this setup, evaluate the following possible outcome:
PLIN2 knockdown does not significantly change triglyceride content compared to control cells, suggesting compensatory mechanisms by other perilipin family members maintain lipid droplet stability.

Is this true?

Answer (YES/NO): NO